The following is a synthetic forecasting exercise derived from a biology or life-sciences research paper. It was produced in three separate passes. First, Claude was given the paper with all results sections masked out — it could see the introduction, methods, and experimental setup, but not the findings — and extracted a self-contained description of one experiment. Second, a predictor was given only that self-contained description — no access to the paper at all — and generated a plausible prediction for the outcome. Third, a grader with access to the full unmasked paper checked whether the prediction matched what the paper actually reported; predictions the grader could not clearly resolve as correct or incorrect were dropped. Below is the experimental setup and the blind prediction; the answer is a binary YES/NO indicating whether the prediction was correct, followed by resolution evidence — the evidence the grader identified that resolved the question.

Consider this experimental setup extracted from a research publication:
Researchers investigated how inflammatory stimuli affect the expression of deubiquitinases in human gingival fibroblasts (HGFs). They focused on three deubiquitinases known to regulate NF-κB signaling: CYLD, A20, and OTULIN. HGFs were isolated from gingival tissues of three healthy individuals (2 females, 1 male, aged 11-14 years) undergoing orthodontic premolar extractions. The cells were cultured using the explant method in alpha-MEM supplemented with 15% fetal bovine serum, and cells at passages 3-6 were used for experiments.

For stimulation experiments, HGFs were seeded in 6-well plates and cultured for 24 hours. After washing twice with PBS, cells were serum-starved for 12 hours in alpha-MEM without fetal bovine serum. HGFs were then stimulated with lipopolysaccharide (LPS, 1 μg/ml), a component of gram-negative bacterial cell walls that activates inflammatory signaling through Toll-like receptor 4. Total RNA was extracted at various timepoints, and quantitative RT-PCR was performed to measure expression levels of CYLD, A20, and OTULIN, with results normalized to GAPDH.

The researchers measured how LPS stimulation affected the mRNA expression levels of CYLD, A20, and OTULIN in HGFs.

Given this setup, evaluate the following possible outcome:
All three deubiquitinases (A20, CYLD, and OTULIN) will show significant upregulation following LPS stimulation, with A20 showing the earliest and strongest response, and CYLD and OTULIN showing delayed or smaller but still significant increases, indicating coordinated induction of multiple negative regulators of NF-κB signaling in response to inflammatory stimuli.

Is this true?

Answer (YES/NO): NO